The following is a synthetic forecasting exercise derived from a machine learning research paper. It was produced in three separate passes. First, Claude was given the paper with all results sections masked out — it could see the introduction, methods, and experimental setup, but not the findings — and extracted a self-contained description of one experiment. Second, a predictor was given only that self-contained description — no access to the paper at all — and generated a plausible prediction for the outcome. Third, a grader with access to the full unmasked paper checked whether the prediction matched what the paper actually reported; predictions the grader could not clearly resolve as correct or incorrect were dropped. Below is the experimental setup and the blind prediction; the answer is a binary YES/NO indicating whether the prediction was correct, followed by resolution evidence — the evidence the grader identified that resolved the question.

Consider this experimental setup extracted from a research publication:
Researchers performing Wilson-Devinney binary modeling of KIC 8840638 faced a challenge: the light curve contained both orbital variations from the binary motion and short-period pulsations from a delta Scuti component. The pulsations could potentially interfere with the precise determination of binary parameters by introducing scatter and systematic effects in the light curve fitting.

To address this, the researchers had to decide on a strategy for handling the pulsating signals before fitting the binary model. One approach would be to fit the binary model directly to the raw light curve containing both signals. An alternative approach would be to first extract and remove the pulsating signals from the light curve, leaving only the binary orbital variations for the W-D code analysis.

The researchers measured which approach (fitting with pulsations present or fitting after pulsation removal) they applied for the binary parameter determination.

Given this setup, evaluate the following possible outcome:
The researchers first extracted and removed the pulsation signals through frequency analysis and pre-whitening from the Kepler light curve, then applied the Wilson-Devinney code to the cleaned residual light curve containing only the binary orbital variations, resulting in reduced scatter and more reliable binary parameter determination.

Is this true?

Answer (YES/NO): NO